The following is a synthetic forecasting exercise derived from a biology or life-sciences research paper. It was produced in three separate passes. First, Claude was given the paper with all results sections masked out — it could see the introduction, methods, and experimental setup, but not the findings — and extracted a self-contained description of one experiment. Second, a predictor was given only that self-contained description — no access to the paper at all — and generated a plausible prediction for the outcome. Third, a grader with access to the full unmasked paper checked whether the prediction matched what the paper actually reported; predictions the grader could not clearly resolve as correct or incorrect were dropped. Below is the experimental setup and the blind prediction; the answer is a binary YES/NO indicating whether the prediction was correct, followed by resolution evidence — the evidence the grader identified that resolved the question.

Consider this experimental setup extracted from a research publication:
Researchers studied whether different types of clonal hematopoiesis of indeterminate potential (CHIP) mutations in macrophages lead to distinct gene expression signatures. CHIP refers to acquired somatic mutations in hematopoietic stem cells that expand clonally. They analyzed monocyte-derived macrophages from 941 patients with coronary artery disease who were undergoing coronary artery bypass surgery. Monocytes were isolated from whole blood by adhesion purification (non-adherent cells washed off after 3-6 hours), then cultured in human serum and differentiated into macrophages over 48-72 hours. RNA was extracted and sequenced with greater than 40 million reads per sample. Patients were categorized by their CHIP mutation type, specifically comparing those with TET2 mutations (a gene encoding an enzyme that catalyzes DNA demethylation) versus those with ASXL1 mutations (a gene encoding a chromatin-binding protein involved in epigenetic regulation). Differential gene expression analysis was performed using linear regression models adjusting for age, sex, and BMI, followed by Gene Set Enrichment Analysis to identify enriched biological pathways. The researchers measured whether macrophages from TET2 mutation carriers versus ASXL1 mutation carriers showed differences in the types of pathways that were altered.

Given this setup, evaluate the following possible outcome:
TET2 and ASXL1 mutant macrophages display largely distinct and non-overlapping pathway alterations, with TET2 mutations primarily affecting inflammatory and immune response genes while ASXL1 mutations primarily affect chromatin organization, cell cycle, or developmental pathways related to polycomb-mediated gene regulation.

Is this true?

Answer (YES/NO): NO